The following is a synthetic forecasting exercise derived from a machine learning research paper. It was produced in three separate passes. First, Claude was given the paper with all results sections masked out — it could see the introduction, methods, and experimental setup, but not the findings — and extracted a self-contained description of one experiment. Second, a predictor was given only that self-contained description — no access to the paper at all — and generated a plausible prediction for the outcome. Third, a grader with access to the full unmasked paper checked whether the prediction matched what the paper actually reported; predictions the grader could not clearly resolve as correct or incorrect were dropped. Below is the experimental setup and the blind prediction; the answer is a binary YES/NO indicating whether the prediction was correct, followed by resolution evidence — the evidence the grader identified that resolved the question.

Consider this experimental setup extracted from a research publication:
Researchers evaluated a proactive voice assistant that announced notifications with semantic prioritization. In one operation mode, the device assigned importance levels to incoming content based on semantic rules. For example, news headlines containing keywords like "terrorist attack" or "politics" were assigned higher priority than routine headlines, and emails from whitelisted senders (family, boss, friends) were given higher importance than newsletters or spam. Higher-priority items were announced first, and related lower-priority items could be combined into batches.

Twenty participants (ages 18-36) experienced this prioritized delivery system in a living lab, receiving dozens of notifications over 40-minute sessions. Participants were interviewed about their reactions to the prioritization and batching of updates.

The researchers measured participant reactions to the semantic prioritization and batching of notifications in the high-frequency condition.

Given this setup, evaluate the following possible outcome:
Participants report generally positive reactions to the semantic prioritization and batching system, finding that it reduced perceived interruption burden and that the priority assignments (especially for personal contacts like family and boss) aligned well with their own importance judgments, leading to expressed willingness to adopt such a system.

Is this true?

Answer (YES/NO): NO